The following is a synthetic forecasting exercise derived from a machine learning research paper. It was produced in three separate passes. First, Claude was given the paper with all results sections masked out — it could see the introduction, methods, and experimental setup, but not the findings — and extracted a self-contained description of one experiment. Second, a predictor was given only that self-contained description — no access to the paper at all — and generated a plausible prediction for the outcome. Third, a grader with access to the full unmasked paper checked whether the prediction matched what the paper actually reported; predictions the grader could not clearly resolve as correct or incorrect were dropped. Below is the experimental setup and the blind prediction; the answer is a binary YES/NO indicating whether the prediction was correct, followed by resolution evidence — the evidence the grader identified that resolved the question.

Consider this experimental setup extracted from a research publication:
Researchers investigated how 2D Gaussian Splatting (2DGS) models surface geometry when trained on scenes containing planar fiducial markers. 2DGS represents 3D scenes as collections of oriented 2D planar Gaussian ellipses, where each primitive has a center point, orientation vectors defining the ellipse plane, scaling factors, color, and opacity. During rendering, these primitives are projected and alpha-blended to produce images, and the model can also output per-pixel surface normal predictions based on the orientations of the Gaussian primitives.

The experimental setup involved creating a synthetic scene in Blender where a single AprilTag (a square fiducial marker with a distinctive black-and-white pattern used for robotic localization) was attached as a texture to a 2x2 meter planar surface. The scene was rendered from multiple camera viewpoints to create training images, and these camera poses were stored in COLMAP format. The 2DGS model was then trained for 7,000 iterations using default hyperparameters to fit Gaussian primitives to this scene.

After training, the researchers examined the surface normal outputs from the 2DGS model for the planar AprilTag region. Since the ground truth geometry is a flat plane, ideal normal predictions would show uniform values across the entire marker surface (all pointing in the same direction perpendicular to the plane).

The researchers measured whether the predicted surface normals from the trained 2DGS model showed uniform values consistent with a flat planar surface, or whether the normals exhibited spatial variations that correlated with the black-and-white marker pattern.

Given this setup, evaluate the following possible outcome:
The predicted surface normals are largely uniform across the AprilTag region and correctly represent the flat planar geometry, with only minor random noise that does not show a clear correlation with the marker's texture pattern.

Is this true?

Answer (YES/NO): NO